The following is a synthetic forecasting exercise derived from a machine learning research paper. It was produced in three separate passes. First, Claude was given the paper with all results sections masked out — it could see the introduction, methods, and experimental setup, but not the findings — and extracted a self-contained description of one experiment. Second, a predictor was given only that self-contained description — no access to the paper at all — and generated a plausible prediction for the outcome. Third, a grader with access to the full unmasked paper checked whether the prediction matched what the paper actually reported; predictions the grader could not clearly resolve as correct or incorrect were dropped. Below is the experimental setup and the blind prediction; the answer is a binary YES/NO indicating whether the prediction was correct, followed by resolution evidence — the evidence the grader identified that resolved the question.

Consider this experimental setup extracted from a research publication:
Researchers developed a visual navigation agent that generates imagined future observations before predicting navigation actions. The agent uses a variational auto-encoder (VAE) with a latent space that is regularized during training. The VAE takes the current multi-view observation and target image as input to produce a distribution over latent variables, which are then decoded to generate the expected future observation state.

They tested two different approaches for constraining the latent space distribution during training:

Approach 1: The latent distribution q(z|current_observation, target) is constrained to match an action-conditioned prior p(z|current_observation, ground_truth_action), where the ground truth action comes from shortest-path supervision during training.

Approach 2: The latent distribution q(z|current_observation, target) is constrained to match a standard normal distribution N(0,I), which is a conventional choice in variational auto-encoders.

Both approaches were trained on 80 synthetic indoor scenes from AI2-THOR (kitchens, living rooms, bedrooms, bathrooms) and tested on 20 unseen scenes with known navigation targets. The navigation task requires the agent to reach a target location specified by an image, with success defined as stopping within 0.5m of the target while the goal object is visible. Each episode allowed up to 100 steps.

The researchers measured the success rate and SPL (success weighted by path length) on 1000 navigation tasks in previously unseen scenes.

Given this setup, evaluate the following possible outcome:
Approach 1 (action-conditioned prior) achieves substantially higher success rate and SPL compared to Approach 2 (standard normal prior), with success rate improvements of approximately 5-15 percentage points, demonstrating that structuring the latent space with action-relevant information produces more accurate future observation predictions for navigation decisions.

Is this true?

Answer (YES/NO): YES